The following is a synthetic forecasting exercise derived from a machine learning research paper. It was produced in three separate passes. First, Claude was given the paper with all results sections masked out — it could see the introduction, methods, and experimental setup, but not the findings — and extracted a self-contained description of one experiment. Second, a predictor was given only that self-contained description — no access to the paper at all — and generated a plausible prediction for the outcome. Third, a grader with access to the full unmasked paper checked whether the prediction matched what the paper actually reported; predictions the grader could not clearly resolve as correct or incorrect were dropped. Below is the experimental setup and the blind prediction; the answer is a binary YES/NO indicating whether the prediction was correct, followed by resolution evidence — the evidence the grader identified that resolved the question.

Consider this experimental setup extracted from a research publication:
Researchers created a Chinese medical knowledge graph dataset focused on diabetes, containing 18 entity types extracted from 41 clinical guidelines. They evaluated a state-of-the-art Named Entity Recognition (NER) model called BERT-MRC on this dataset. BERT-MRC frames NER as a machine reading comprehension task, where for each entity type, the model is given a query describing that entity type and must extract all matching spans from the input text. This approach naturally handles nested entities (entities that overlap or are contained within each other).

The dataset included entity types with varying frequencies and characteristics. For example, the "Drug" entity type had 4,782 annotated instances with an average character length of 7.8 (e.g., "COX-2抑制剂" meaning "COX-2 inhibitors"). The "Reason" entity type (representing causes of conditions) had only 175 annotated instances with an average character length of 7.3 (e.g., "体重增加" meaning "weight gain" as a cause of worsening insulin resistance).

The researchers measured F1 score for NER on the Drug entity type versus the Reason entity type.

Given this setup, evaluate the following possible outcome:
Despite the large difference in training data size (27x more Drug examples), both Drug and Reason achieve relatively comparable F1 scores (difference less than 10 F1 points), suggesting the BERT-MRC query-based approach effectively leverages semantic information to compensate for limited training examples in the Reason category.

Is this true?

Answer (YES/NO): NO